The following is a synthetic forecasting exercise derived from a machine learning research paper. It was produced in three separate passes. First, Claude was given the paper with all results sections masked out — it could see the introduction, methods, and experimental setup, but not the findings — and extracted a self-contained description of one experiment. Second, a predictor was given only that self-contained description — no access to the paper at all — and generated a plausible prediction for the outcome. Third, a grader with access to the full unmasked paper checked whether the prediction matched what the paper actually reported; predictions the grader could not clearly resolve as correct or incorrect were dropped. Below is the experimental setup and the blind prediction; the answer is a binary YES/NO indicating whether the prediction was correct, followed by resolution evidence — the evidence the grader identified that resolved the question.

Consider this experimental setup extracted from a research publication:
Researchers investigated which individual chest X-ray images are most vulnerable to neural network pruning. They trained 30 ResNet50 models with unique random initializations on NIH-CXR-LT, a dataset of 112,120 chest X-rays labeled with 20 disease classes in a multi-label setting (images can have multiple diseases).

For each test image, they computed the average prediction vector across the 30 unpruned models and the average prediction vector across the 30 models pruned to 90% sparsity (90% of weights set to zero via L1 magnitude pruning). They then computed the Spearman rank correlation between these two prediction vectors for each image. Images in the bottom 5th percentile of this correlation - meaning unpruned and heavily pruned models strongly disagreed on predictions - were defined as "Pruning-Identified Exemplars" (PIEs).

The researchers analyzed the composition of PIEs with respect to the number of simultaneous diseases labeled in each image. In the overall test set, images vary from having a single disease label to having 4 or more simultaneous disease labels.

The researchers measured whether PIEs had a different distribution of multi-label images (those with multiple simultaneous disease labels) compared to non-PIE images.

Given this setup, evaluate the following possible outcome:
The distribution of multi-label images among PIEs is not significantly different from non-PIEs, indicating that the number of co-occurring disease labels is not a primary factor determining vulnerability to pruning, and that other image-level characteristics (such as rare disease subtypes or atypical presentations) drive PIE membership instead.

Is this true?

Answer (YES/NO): NO